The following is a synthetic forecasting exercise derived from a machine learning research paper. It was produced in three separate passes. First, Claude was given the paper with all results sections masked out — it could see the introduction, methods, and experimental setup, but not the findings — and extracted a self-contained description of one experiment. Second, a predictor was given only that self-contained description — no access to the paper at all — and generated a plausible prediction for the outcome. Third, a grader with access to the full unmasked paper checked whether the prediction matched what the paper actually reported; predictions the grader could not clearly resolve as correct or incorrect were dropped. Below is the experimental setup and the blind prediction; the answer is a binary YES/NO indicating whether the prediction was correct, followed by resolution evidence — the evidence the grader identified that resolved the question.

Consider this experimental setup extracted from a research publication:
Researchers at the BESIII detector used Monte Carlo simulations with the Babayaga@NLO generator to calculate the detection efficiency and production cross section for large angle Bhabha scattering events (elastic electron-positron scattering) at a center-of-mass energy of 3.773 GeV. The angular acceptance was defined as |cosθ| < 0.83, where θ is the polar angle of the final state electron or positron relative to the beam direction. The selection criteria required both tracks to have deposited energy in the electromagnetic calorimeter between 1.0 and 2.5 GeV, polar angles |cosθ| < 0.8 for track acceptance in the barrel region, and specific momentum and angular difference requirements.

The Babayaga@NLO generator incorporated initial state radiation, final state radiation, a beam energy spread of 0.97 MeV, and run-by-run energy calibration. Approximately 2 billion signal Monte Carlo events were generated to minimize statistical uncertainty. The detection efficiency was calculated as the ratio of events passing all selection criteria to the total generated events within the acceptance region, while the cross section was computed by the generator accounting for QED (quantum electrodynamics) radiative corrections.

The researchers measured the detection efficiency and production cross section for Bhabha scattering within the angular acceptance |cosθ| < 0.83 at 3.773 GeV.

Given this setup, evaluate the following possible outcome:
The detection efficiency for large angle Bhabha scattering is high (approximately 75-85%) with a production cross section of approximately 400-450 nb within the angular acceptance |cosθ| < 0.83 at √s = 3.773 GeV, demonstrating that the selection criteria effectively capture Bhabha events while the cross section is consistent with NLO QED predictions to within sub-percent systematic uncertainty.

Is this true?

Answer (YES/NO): NO